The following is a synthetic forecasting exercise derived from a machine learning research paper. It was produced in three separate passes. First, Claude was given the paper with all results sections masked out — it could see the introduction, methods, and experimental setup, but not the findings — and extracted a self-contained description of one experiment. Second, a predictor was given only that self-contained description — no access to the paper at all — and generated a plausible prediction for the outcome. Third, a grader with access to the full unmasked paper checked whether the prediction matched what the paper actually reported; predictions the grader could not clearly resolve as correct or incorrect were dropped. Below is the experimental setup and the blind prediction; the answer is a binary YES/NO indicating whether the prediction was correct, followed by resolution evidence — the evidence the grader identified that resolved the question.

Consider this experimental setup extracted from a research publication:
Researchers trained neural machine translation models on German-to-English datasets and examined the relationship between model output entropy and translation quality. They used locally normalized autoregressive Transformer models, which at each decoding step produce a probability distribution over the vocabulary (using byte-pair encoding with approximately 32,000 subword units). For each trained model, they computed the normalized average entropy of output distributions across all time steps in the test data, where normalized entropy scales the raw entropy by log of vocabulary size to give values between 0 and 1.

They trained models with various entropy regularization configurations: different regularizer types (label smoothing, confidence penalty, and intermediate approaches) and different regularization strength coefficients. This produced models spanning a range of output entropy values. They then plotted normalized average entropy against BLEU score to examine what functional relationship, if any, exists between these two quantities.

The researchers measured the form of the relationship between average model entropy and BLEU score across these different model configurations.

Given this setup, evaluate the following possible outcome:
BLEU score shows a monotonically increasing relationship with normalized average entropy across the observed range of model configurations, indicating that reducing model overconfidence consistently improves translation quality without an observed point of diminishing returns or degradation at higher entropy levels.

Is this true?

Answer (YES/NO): NO